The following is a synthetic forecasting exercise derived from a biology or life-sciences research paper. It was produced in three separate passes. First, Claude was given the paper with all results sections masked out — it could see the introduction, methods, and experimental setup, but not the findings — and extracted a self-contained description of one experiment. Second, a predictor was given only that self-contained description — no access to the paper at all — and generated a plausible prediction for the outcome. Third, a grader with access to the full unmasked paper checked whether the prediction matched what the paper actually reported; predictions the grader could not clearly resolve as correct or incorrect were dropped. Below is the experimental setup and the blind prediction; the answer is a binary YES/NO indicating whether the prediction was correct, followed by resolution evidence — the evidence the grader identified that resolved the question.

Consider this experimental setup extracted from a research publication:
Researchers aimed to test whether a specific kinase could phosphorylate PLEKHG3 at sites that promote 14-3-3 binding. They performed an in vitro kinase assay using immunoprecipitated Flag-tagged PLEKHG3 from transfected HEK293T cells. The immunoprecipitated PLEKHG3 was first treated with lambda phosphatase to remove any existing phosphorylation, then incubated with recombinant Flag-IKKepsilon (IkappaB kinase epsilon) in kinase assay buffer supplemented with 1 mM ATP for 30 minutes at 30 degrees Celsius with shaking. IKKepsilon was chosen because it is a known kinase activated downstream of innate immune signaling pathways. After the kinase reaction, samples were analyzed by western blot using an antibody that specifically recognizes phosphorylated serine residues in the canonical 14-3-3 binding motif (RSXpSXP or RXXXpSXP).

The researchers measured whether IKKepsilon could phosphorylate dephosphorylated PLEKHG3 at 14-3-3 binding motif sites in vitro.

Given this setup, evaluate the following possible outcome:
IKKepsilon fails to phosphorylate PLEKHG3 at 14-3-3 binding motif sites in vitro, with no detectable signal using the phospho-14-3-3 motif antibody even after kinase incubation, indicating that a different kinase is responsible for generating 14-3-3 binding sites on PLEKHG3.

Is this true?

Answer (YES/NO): NO